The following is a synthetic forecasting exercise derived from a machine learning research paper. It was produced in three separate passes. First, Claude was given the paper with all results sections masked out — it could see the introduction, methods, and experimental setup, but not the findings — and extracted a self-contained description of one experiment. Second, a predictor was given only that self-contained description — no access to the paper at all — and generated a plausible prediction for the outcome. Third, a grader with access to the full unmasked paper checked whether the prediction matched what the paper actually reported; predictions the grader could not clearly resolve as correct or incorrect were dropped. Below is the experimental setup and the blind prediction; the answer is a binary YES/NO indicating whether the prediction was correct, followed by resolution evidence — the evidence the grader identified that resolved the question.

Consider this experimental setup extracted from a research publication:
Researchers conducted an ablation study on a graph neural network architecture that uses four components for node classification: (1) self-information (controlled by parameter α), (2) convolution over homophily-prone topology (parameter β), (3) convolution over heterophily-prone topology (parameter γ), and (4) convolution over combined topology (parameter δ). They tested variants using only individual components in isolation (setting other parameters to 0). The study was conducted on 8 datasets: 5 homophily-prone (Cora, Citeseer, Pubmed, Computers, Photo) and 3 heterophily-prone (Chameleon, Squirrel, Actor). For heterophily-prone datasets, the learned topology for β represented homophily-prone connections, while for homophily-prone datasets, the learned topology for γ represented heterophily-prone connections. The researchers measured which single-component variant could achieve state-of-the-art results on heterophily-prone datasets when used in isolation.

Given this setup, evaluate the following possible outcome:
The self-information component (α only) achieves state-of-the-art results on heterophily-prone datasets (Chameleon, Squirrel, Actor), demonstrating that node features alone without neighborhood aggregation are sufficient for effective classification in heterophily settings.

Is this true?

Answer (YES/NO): NO